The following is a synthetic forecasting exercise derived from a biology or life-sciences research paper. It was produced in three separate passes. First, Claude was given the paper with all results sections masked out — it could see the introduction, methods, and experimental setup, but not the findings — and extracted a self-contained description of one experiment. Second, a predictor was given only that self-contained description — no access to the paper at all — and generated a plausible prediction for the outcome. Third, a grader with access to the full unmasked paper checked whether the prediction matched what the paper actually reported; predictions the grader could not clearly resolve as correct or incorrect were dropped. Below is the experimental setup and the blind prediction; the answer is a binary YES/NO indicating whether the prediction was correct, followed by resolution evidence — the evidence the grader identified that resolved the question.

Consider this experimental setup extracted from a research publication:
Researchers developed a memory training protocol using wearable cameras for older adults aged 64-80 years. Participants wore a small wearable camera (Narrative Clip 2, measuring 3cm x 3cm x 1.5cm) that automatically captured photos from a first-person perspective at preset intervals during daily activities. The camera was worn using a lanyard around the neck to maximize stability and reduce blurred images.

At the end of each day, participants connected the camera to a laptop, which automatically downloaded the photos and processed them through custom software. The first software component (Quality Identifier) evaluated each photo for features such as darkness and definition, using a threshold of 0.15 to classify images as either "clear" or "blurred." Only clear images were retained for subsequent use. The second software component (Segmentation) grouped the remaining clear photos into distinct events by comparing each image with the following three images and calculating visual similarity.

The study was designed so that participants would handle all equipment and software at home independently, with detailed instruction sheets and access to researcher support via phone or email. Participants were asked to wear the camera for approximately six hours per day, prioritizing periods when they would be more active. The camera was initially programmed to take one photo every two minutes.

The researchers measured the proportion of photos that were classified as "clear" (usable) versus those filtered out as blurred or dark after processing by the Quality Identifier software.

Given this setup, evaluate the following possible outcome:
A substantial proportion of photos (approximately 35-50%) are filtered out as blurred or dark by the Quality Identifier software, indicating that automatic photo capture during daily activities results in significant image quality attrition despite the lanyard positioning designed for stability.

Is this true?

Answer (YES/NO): YES